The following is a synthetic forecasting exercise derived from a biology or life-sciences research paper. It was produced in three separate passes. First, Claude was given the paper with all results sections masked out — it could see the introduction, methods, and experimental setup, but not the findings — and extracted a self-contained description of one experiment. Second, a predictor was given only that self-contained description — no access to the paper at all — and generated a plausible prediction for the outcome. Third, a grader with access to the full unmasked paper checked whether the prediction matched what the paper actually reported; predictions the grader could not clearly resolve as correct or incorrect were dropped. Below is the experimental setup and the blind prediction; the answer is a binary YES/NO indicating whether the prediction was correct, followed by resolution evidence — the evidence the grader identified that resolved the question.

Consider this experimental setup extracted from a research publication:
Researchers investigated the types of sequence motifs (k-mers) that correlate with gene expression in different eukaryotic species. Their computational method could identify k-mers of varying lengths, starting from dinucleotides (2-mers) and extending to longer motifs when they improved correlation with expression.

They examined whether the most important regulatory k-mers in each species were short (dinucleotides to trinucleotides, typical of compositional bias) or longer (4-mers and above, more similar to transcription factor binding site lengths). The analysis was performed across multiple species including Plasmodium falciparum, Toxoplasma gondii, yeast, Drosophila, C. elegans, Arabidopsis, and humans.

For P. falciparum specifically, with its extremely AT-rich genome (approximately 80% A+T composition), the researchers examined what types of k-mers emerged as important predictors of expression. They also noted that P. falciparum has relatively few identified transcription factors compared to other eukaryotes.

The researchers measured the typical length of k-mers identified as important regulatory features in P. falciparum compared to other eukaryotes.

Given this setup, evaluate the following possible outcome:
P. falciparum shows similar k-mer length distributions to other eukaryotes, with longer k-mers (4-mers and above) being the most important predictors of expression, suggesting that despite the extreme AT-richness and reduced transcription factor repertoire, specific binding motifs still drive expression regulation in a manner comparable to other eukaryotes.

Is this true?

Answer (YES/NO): NO